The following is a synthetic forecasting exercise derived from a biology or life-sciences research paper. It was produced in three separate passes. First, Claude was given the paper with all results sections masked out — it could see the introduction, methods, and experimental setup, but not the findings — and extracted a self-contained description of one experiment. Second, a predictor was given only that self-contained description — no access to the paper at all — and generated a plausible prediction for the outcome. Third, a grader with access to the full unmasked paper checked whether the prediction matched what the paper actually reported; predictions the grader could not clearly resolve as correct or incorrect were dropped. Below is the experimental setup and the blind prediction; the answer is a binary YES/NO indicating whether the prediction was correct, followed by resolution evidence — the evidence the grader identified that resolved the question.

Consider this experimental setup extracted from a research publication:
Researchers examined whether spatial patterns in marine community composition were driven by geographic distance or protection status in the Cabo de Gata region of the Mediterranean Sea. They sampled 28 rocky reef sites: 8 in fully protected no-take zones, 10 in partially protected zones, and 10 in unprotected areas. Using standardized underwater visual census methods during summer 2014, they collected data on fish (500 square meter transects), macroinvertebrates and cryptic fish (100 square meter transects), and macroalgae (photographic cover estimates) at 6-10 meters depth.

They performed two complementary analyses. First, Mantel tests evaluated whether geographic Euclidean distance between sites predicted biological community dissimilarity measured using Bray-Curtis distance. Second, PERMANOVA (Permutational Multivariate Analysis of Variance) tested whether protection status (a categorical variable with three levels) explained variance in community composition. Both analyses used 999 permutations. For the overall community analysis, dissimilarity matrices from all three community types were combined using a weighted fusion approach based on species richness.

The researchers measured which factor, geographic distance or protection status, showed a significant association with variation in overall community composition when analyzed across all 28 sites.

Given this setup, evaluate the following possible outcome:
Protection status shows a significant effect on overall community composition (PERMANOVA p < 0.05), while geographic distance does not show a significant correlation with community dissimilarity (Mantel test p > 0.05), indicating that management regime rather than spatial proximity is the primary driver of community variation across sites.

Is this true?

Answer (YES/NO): YES